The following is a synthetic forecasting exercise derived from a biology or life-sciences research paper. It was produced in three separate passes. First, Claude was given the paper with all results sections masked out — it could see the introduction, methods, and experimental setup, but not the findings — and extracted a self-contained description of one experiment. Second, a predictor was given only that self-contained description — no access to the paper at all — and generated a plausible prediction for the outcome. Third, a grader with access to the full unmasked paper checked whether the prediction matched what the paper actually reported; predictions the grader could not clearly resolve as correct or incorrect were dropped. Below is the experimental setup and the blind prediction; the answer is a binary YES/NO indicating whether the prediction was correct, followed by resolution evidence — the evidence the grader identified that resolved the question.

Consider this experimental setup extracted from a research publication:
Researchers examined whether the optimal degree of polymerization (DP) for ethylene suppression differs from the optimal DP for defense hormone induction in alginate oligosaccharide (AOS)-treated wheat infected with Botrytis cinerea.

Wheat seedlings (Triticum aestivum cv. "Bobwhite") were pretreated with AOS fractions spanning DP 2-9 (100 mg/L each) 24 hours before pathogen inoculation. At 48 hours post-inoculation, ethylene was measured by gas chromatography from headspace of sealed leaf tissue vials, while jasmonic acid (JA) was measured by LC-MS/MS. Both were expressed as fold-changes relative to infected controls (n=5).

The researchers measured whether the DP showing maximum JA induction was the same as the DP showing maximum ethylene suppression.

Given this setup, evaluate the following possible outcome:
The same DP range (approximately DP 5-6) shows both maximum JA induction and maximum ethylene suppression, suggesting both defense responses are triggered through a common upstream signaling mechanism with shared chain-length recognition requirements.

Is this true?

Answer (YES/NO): NO